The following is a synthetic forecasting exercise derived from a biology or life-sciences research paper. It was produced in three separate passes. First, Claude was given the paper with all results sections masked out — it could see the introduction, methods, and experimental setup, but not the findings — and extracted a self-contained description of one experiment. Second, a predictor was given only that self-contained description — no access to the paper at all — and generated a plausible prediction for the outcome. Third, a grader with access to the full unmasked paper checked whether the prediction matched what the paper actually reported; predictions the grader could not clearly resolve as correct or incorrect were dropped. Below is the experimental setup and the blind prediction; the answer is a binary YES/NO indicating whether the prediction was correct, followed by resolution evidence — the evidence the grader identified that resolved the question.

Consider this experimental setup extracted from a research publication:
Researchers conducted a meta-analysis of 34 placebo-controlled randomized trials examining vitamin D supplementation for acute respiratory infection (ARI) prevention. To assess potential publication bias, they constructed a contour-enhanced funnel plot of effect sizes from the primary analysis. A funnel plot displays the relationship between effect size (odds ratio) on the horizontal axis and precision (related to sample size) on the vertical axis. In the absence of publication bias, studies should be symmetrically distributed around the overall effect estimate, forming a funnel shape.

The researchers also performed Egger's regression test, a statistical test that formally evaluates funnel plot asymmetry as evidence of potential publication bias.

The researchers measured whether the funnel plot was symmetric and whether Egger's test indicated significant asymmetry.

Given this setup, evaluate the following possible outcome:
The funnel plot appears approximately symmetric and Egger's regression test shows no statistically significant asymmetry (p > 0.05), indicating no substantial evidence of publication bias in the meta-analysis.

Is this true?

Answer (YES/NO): NO